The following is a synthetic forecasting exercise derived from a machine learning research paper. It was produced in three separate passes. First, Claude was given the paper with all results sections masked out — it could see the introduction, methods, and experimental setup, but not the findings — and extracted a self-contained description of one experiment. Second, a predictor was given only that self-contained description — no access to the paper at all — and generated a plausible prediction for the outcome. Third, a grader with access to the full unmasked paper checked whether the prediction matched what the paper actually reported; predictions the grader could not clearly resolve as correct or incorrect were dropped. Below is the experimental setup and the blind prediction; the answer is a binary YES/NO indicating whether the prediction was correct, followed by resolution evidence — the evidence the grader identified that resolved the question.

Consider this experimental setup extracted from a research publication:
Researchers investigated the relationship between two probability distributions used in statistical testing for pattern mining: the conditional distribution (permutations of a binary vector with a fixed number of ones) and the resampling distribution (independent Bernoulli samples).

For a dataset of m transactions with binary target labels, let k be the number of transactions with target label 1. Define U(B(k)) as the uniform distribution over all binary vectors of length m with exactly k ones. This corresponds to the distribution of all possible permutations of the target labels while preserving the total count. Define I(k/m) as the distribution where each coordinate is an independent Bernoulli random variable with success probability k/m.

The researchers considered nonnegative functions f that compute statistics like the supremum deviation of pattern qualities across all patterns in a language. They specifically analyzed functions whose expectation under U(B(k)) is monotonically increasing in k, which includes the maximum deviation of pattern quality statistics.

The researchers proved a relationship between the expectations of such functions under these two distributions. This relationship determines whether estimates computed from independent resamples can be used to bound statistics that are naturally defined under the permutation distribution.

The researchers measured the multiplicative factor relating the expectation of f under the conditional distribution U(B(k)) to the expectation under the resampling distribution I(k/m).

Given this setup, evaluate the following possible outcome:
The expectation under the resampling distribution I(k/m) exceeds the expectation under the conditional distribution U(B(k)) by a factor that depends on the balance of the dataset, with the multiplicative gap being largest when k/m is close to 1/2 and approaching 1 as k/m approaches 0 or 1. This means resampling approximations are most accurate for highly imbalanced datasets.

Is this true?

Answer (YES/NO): NO